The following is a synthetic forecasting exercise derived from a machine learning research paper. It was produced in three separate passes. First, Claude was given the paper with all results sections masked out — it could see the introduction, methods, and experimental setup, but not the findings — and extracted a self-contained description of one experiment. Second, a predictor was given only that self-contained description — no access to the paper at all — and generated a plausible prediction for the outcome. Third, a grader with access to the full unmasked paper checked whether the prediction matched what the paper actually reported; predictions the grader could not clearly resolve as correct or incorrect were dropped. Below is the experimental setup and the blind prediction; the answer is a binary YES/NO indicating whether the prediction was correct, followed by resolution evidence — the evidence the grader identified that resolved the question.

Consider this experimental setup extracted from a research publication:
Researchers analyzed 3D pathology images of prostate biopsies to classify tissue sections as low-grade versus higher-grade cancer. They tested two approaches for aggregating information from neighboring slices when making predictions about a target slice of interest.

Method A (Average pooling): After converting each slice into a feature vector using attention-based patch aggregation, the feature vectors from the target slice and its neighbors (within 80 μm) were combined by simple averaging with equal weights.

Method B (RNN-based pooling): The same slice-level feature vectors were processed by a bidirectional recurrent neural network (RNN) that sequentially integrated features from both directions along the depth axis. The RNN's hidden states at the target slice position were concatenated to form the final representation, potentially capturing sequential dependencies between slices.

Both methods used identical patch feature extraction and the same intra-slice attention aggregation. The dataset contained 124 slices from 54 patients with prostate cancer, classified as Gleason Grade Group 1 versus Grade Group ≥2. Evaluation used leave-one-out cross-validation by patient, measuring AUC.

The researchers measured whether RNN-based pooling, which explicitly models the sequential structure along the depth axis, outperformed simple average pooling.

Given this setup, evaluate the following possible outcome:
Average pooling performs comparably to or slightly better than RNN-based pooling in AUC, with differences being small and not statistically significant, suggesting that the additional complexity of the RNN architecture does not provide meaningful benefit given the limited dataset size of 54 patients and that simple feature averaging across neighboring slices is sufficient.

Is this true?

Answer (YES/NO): YES